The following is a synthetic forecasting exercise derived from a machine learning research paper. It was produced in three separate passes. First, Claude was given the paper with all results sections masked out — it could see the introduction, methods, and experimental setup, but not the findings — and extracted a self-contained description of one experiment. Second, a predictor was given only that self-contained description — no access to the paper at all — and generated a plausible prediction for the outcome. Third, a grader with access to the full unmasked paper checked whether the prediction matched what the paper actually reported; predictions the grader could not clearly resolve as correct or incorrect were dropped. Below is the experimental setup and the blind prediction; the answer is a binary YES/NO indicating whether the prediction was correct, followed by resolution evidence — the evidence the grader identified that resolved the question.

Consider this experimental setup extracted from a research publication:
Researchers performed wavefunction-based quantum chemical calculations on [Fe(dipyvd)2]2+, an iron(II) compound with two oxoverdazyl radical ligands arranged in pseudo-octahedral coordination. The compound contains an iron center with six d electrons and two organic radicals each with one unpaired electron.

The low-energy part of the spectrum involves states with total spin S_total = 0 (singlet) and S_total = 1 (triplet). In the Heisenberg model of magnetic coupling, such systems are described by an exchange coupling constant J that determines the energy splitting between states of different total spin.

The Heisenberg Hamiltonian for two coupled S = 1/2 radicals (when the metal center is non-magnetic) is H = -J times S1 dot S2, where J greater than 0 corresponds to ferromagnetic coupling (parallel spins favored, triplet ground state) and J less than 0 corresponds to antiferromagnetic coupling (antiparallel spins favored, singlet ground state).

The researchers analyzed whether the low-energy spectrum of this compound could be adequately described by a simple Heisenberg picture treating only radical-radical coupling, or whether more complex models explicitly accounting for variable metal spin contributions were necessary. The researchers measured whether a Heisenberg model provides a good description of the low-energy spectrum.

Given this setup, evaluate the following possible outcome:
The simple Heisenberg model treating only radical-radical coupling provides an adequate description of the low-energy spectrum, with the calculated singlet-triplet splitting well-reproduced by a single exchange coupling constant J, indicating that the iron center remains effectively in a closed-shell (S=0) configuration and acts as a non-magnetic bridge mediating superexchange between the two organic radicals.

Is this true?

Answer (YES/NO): YES